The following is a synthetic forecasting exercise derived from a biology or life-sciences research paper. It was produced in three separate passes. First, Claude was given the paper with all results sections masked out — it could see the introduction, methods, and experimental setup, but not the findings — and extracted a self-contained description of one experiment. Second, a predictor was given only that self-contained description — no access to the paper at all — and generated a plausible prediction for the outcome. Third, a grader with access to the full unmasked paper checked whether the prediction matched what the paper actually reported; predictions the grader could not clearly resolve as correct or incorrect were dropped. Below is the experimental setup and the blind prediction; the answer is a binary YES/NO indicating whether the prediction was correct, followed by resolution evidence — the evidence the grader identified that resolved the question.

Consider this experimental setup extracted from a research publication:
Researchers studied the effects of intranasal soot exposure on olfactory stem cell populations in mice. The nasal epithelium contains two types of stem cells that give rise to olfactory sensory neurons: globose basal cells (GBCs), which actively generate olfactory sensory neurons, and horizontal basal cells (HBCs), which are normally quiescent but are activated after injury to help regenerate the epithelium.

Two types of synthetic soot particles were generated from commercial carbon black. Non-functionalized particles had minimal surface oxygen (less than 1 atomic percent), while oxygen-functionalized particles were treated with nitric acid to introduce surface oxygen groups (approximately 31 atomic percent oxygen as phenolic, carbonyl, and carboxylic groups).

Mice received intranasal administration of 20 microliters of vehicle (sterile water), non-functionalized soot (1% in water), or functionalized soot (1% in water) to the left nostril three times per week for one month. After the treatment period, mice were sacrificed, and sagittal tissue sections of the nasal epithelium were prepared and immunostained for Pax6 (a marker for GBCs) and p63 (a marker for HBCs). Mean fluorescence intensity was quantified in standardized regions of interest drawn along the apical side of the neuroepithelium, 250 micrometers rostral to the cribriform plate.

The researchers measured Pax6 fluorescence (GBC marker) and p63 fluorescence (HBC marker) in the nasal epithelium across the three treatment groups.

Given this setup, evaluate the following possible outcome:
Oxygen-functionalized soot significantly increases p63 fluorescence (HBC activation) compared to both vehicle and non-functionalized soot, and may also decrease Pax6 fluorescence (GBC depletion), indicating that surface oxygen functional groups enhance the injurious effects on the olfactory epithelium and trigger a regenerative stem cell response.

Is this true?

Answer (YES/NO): NO